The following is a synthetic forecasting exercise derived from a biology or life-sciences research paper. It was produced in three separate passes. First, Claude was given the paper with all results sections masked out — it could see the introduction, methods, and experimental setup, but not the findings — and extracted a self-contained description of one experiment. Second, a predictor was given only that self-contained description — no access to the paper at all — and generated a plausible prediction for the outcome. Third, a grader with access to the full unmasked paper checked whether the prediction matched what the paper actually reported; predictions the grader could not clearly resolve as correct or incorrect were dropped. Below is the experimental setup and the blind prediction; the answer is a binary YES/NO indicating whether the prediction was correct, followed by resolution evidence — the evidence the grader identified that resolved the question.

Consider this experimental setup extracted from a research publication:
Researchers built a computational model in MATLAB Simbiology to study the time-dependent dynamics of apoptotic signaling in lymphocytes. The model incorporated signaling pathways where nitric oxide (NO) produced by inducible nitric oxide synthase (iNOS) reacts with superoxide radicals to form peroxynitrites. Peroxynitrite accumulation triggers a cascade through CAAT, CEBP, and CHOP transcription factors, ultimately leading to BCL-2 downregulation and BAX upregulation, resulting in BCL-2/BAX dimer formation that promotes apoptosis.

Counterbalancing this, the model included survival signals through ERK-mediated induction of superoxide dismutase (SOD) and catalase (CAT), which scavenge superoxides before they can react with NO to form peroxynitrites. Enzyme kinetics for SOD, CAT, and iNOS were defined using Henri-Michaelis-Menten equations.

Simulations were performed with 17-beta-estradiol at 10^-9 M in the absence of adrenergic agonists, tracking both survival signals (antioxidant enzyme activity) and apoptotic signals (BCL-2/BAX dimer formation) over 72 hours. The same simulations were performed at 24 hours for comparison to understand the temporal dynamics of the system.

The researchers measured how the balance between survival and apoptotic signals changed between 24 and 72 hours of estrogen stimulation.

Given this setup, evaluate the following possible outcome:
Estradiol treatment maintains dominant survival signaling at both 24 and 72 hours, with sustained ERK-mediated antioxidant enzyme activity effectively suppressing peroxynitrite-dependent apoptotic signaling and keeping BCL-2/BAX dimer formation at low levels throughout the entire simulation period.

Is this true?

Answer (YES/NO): NO